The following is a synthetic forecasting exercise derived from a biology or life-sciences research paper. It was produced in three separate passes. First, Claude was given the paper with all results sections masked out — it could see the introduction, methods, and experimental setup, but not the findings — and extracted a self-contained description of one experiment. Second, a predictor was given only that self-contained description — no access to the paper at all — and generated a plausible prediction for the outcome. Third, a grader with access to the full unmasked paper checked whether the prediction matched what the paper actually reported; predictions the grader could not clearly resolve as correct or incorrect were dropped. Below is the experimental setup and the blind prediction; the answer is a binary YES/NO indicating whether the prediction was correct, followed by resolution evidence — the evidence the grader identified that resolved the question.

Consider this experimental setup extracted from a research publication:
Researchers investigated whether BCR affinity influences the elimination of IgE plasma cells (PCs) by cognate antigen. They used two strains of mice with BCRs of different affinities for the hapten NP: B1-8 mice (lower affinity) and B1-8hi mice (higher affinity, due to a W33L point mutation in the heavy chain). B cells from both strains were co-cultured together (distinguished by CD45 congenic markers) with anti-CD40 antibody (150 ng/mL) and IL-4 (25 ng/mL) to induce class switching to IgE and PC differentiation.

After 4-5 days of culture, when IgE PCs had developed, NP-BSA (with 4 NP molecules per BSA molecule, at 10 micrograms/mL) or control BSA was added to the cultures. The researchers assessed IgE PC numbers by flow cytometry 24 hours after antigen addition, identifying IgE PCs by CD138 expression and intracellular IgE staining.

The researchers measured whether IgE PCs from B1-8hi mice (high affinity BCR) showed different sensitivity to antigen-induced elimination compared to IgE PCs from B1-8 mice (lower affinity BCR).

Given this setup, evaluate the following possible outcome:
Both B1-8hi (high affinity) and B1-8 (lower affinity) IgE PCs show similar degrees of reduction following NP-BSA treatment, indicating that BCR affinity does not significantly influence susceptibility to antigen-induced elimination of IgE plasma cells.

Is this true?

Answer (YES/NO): NO